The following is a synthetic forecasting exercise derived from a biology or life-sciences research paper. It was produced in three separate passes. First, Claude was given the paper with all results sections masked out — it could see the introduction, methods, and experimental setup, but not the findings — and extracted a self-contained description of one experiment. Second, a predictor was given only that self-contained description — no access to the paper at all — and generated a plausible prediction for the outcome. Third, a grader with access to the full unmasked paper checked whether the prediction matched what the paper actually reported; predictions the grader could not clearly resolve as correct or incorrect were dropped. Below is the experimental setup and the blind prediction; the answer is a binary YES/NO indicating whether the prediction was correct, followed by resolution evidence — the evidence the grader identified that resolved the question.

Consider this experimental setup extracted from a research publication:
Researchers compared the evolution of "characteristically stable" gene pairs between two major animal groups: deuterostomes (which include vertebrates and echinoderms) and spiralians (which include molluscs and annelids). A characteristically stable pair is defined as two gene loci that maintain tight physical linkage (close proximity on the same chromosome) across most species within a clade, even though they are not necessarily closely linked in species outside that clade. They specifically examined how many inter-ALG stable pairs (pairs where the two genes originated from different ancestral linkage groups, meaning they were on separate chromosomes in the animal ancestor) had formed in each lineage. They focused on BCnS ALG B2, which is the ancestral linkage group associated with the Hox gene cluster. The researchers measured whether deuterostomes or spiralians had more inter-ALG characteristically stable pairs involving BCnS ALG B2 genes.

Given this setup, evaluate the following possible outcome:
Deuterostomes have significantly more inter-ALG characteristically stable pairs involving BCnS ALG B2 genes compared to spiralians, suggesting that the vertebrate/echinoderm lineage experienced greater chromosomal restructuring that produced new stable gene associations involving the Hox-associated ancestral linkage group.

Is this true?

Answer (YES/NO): YES